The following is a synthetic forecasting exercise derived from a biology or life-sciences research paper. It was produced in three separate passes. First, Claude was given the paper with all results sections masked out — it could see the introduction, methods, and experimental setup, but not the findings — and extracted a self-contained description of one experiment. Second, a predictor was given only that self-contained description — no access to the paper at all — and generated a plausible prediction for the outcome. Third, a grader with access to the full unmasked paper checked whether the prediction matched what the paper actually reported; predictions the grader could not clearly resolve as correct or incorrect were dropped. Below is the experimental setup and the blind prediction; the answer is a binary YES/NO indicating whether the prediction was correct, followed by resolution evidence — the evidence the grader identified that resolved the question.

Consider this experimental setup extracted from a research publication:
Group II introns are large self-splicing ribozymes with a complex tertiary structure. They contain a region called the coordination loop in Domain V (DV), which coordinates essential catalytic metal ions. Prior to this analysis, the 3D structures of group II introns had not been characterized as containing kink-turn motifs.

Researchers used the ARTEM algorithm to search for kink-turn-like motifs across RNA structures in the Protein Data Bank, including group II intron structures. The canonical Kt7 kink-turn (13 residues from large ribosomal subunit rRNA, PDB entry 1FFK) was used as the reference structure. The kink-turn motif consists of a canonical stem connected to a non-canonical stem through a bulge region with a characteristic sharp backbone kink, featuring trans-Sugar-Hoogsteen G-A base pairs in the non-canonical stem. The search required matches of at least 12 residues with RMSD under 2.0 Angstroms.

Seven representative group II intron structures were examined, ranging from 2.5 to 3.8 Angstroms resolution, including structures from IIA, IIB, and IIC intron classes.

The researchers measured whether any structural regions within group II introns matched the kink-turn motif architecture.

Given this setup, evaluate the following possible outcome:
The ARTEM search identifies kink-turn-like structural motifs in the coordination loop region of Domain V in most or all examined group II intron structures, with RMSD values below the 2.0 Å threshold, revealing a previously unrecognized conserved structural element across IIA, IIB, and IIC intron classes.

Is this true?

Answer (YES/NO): NO